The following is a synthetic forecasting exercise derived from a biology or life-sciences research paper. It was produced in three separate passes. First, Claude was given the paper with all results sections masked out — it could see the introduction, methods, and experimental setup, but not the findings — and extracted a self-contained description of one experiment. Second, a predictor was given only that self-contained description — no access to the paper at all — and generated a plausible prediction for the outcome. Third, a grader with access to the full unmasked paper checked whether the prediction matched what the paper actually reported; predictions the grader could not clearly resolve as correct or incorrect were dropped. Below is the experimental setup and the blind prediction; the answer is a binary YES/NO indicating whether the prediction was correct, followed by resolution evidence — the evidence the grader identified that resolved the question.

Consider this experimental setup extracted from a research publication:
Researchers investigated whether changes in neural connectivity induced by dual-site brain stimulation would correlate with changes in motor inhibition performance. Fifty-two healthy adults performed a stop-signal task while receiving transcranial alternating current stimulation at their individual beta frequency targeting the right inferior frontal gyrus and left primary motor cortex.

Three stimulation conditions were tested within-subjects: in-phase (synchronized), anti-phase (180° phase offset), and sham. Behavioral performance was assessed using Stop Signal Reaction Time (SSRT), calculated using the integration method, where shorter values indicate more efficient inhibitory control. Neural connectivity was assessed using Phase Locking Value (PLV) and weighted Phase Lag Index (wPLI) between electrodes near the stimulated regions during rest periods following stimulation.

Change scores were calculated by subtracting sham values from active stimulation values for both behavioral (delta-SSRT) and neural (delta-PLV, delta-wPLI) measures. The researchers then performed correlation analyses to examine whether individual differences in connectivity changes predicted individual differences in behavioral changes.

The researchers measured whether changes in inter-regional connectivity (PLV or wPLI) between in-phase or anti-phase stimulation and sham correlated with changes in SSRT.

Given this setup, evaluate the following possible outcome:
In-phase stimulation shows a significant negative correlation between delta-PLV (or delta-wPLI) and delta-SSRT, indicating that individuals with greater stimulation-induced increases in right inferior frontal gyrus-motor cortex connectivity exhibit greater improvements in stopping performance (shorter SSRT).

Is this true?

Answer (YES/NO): YES